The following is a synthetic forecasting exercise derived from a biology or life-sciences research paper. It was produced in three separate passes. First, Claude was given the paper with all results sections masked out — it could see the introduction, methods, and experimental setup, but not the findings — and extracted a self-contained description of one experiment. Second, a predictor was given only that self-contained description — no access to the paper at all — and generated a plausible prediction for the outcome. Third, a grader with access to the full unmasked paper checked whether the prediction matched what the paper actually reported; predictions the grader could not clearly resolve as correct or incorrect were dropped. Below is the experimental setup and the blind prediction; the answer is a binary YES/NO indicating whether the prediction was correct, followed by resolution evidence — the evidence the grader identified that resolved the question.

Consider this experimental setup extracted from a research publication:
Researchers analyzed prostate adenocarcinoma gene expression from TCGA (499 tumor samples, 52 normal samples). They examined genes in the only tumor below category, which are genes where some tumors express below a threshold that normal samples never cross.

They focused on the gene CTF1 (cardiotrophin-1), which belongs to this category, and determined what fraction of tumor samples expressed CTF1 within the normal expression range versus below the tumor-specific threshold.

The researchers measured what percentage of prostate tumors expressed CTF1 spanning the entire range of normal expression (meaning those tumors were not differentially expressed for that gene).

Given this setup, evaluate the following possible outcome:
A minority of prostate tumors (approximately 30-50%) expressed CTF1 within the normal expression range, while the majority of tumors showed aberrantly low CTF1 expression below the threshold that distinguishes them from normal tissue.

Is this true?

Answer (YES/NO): YES